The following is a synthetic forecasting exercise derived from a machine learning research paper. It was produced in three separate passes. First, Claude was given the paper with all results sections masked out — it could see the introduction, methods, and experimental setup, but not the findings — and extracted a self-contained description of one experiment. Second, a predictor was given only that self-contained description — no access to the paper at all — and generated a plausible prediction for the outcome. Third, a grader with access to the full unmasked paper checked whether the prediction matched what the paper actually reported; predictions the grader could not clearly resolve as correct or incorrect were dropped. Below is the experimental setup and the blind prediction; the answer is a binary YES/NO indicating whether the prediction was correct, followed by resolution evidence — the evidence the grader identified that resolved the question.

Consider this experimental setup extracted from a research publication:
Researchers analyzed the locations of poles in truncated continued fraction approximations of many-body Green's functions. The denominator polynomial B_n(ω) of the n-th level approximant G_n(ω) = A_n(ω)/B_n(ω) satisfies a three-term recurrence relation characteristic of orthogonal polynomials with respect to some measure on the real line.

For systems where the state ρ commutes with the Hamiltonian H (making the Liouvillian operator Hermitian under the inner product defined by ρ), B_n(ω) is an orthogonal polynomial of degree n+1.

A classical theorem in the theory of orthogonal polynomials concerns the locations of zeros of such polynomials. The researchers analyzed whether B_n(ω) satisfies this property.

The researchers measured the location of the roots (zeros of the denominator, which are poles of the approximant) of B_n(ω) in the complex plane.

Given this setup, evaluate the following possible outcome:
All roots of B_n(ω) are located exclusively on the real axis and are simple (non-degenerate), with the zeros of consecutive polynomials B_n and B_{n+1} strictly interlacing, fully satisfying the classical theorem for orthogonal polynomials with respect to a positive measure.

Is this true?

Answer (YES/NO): NO